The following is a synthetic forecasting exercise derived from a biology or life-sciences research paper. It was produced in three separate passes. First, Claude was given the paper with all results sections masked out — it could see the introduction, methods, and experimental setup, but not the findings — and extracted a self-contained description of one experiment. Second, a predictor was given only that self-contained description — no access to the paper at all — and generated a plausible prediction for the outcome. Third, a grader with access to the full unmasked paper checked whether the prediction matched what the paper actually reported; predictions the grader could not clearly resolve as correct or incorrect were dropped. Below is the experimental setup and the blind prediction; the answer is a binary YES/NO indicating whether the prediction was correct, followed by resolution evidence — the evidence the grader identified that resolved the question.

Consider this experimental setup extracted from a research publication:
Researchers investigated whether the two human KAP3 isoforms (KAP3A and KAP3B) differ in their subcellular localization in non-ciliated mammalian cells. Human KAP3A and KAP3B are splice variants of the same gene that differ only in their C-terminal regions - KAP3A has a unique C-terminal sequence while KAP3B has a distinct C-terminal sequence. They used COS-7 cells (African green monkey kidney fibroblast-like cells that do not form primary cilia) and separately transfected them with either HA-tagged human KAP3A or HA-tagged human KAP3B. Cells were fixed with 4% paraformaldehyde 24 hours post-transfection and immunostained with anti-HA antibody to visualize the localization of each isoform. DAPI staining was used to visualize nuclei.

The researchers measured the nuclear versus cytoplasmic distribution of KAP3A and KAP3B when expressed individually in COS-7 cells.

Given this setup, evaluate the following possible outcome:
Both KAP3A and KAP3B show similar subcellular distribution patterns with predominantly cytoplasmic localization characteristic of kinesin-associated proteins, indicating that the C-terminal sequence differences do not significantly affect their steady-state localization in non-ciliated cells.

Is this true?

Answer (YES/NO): NO